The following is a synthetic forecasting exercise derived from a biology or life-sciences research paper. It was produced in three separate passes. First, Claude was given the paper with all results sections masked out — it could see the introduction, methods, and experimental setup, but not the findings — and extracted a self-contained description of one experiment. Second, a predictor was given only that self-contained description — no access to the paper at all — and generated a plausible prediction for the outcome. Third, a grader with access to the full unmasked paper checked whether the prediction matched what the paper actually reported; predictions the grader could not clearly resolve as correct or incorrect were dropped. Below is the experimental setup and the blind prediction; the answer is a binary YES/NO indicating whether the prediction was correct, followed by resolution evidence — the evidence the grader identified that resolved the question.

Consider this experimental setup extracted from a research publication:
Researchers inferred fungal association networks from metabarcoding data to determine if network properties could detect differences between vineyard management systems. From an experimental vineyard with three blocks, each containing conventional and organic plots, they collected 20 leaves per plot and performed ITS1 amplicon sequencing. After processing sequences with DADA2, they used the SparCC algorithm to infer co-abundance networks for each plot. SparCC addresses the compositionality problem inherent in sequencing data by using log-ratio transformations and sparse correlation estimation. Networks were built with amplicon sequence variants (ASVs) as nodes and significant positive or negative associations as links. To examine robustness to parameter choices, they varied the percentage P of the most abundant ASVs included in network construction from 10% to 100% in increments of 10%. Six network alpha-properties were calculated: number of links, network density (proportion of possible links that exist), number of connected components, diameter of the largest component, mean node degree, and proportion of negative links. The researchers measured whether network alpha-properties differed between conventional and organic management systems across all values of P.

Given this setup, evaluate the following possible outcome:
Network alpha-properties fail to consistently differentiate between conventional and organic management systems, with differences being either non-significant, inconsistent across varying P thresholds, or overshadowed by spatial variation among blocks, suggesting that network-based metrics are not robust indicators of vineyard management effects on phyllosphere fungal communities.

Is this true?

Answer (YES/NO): YES